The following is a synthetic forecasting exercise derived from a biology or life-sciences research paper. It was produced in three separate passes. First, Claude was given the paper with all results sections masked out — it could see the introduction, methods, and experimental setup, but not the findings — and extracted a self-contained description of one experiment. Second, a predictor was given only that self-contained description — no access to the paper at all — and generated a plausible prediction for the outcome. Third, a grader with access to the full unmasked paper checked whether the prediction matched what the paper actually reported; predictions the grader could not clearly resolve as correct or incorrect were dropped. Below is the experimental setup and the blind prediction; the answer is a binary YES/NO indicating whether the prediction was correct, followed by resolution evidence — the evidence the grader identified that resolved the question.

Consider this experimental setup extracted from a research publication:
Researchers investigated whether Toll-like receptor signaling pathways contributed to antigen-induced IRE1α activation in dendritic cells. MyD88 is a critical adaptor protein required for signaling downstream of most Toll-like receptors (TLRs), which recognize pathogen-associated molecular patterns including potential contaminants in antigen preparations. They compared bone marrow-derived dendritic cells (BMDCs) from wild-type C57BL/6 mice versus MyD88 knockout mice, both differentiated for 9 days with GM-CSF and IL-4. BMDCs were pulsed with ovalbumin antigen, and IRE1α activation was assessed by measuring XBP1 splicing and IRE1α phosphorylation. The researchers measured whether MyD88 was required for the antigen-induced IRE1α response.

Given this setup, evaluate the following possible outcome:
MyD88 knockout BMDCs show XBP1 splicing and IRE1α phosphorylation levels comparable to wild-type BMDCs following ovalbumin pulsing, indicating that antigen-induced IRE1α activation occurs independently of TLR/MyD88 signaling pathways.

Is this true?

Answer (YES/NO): YES